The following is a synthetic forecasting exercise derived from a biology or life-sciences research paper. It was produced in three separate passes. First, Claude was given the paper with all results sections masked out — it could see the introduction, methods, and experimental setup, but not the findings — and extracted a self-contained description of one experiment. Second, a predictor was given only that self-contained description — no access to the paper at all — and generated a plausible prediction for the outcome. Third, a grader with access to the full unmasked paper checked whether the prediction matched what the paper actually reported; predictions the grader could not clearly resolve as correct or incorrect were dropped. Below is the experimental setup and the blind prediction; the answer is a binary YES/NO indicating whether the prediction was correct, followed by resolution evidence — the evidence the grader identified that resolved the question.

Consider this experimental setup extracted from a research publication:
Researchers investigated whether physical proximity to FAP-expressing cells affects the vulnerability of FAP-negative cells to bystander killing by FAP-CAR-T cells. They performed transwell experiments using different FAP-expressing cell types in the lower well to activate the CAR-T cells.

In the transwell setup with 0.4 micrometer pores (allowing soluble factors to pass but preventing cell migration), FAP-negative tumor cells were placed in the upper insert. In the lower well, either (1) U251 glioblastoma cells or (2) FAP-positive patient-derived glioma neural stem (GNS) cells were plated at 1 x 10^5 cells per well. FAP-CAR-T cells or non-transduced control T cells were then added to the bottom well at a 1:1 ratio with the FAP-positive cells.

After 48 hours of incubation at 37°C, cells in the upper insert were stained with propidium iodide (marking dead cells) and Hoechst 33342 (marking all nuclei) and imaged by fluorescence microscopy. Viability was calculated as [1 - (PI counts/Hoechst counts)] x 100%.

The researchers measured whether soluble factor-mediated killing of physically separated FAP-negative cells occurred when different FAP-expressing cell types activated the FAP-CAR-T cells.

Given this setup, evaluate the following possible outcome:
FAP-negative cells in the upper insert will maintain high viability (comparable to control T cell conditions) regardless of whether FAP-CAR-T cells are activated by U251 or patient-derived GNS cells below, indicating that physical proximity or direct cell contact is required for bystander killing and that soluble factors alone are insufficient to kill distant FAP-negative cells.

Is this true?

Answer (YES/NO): NO